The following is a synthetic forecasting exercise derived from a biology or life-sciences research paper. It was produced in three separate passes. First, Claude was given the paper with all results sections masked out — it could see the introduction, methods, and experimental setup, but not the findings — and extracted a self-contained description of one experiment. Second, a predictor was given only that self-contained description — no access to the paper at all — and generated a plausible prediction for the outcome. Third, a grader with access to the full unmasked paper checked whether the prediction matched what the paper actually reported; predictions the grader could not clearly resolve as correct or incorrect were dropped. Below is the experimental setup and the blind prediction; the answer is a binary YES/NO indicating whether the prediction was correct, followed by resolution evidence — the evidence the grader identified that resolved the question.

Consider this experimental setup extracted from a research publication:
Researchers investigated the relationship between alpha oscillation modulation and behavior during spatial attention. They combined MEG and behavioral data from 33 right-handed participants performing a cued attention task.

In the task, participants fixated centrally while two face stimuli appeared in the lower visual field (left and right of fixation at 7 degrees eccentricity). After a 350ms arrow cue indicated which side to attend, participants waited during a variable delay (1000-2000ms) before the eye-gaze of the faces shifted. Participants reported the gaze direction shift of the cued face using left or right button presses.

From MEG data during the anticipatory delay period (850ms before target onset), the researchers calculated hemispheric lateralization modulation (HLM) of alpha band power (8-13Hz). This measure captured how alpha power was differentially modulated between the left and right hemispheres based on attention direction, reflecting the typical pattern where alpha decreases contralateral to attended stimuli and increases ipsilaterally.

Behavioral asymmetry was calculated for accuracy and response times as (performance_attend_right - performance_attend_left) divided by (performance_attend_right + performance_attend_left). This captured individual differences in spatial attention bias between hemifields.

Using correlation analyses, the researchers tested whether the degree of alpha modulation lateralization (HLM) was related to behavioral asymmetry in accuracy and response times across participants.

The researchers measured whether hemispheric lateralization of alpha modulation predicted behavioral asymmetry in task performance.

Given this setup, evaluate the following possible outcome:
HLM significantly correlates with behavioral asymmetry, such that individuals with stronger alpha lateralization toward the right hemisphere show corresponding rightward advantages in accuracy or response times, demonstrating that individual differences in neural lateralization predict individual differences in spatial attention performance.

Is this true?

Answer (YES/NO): NO